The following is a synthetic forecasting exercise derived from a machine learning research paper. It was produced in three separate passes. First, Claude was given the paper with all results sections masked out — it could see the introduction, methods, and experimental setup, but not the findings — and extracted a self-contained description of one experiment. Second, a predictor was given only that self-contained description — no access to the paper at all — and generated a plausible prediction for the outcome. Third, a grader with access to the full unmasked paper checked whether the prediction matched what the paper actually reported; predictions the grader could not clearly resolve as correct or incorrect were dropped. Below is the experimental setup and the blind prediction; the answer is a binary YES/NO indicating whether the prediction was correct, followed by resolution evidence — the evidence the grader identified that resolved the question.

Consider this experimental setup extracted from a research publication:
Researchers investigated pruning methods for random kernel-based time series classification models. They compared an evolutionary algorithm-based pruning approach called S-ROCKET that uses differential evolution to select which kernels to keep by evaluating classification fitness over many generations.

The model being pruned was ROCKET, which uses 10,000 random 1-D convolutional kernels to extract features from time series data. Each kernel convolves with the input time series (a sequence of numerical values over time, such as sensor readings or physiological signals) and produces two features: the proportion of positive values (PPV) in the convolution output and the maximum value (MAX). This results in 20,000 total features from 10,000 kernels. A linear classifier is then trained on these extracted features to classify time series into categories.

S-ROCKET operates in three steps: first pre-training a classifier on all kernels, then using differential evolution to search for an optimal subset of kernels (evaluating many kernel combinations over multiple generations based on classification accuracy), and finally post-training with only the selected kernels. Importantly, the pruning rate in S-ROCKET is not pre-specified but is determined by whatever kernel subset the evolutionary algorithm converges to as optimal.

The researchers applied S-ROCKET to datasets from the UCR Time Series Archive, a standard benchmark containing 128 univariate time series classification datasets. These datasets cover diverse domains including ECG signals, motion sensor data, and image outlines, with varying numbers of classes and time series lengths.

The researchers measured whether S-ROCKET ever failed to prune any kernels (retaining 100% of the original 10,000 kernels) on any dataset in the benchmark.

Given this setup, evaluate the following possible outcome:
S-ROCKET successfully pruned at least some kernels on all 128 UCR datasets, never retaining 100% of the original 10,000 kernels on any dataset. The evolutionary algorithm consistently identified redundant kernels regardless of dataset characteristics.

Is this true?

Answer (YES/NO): NO